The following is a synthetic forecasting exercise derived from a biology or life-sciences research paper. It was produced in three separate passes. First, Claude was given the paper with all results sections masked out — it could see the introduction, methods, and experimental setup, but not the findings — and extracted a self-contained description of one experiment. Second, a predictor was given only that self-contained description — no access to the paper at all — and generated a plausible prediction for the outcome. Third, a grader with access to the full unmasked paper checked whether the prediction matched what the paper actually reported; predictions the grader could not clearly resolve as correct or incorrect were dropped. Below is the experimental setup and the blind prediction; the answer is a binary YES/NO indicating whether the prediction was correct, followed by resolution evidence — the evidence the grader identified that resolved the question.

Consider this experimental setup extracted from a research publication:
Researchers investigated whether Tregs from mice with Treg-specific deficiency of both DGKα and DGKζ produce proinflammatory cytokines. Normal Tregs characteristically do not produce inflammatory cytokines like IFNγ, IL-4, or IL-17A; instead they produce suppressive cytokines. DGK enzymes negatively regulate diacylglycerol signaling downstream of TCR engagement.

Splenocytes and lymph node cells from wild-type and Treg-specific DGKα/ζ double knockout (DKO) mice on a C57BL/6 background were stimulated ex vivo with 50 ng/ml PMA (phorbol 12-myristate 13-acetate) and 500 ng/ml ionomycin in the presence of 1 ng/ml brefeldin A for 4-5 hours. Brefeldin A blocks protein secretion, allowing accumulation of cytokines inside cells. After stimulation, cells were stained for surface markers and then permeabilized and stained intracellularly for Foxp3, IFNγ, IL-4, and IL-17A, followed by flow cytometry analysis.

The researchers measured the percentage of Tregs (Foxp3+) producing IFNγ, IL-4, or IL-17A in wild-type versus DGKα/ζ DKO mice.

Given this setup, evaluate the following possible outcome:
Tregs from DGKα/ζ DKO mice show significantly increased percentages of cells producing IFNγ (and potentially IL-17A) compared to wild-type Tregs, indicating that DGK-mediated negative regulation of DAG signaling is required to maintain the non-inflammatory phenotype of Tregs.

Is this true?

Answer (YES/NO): YES